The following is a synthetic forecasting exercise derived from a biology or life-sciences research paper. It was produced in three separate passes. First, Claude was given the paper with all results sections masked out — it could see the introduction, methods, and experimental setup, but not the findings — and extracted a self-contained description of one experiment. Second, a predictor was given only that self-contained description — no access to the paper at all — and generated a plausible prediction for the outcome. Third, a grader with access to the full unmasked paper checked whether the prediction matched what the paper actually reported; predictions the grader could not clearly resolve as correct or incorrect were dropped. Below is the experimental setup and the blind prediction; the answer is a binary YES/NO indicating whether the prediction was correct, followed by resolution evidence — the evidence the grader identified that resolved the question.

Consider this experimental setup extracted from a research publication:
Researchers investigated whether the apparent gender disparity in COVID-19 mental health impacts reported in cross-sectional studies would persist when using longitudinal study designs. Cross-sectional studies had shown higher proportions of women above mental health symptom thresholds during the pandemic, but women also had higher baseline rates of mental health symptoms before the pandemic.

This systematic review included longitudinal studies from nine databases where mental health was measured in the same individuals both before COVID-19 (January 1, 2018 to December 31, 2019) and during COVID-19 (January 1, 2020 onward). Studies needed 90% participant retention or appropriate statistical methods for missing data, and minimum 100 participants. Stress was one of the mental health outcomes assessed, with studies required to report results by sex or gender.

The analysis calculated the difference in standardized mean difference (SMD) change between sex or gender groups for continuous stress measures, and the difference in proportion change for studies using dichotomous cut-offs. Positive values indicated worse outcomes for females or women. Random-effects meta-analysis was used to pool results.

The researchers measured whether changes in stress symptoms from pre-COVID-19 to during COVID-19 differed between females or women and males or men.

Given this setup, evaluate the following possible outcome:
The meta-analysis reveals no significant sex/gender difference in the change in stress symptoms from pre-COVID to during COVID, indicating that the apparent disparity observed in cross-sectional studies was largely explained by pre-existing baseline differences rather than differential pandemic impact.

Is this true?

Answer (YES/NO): YES